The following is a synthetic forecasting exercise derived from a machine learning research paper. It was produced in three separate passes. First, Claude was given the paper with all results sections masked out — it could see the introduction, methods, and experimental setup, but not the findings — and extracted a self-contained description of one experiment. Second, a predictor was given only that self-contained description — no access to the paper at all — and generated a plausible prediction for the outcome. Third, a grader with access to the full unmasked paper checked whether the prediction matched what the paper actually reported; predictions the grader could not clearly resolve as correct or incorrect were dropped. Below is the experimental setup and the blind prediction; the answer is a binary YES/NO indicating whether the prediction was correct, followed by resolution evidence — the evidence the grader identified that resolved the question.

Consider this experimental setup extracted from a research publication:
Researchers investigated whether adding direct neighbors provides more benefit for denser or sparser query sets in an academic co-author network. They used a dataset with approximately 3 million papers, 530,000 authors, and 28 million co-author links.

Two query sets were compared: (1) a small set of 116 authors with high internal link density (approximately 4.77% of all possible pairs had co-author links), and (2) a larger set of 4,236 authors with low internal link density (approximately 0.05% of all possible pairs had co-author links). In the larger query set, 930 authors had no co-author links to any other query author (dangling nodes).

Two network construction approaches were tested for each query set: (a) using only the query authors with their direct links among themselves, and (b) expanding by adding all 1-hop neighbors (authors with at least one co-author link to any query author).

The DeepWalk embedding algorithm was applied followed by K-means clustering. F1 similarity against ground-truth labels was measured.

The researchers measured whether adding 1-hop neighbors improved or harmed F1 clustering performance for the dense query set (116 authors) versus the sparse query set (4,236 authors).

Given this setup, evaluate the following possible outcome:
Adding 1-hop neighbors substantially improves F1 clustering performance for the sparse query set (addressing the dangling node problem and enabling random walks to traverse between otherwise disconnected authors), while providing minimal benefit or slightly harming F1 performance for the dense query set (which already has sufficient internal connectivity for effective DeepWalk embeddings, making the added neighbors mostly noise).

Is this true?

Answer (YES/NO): YES